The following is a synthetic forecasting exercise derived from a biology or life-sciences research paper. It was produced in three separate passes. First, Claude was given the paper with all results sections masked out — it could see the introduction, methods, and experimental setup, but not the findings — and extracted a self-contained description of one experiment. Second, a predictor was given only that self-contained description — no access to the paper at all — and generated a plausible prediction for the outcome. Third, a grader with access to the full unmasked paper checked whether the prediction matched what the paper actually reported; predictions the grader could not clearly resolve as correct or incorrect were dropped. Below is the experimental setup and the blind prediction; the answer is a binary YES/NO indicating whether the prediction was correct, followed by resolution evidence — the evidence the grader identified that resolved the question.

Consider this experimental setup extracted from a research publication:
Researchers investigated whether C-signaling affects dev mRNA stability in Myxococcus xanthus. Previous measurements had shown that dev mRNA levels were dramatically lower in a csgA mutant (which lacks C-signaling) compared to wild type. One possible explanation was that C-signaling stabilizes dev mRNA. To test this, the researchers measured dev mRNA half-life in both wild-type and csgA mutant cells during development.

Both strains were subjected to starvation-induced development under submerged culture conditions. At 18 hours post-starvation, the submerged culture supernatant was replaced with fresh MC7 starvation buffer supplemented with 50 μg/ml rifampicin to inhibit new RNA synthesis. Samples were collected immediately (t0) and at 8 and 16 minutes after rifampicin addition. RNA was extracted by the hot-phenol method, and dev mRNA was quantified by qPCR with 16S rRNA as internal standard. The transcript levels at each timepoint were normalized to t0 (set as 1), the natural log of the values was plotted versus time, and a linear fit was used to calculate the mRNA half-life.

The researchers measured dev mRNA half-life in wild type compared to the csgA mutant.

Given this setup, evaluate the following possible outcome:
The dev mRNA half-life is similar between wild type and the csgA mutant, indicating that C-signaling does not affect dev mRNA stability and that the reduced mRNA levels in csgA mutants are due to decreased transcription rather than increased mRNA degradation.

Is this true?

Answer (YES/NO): YES